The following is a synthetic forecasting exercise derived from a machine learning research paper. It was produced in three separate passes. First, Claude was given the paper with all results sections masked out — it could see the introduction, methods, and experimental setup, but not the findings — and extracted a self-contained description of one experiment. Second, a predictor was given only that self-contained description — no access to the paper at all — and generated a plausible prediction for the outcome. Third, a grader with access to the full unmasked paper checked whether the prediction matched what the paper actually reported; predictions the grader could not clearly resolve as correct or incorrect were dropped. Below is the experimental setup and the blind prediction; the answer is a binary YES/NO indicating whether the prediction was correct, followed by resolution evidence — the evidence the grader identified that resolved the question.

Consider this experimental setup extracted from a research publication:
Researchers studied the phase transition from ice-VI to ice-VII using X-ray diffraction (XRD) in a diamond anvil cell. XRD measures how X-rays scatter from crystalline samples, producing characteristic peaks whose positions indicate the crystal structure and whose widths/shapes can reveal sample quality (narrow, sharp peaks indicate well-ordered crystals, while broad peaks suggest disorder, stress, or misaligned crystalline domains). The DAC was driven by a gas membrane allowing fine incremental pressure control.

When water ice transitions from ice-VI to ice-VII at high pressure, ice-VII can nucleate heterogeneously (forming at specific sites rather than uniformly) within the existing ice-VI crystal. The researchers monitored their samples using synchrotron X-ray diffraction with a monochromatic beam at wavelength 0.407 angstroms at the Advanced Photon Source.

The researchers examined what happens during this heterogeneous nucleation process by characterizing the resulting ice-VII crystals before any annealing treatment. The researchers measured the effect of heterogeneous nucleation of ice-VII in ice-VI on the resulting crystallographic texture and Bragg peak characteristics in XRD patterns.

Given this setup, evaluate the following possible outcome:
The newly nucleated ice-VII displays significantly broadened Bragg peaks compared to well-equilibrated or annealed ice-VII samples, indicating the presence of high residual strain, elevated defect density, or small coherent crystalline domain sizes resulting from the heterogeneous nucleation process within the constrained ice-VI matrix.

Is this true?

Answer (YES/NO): YES